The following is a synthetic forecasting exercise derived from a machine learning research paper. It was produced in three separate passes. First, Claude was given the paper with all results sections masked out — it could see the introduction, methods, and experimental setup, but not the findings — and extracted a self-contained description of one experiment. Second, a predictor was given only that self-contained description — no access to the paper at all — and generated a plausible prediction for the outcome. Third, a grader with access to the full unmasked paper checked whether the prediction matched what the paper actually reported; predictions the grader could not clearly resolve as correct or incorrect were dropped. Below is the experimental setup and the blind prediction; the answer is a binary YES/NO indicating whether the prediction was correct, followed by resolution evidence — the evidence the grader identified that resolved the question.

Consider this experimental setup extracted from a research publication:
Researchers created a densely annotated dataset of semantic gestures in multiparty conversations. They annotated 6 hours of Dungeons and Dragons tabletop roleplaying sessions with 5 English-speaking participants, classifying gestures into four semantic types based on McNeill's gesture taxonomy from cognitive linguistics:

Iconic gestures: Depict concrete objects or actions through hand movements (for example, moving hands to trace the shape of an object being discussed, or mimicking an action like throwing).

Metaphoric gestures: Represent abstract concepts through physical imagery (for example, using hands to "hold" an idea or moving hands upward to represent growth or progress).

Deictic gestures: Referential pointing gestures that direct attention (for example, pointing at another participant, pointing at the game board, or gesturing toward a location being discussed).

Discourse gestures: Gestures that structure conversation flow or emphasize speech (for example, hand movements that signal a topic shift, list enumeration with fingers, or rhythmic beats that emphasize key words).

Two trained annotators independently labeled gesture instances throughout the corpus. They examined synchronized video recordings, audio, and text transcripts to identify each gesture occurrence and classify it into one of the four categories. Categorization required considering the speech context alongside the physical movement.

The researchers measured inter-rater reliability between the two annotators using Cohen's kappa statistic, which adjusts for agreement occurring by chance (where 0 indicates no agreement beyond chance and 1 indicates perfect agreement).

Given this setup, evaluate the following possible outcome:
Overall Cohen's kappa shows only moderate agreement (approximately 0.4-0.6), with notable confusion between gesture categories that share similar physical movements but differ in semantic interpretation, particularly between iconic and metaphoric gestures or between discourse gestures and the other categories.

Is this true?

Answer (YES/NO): NO